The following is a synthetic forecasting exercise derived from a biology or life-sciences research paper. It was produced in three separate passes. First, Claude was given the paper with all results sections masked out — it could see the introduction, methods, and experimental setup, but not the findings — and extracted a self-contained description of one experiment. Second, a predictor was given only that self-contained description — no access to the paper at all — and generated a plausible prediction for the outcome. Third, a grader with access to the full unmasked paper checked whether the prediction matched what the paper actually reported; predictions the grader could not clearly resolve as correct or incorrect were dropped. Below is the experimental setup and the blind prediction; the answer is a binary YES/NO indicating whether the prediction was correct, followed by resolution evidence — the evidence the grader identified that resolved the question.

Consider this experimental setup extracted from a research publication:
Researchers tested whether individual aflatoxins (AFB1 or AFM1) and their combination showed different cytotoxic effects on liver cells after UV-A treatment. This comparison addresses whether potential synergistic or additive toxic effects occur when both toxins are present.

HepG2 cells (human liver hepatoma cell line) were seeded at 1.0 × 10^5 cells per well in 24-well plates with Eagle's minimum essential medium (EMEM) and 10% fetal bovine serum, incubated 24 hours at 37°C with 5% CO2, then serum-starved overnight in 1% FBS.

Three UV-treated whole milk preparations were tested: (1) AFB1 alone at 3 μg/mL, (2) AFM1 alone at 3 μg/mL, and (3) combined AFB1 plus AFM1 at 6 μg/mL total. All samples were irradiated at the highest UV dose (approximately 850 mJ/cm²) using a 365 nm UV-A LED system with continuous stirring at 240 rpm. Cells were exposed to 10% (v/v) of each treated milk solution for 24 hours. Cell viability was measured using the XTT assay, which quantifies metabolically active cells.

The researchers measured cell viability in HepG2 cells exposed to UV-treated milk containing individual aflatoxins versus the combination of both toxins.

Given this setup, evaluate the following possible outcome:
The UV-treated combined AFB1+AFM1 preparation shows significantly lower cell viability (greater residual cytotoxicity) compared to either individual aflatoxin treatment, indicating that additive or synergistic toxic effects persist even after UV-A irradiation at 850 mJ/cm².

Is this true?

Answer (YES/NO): NO